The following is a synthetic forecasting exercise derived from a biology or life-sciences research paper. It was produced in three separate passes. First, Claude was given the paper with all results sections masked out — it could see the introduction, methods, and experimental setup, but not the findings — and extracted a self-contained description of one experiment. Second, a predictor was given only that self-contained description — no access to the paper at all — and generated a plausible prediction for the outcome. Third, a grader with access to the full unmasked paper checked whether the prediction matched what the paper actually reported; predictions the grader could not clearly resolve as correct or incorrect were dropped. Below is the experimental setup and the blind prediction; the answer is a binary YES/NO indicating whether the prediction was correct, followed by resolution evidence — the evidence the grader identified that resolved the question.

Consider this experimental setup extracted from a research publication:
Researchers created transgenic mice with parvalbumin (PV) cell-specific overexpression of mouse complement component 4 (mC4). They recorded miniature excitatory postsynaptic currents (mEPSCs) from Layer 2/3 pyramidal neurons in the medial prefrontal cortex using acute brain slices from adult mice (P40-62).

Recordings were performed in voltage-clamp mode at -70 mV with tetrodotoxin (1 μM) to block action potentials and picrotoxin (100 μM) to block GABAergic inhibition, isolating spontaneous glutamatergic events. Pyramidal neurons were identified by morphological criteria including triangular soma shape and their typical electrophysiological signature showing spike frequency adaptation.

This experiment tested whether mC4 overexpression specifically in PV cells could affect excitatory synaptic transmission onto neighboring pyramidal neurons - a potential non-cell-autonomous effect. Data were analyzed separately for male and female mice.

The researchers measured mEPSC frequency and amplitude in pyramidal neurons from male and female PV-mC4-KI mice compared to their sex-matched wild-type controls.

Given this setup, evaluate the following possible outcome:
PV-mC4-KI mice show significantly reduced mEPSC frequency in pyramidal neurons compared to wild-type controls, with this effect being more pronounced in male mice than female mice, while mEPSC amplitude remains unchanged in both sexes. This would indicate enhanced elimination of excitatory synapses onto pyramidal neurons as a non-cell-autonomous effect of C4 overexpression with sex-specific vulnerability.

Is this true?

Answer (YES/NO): NO